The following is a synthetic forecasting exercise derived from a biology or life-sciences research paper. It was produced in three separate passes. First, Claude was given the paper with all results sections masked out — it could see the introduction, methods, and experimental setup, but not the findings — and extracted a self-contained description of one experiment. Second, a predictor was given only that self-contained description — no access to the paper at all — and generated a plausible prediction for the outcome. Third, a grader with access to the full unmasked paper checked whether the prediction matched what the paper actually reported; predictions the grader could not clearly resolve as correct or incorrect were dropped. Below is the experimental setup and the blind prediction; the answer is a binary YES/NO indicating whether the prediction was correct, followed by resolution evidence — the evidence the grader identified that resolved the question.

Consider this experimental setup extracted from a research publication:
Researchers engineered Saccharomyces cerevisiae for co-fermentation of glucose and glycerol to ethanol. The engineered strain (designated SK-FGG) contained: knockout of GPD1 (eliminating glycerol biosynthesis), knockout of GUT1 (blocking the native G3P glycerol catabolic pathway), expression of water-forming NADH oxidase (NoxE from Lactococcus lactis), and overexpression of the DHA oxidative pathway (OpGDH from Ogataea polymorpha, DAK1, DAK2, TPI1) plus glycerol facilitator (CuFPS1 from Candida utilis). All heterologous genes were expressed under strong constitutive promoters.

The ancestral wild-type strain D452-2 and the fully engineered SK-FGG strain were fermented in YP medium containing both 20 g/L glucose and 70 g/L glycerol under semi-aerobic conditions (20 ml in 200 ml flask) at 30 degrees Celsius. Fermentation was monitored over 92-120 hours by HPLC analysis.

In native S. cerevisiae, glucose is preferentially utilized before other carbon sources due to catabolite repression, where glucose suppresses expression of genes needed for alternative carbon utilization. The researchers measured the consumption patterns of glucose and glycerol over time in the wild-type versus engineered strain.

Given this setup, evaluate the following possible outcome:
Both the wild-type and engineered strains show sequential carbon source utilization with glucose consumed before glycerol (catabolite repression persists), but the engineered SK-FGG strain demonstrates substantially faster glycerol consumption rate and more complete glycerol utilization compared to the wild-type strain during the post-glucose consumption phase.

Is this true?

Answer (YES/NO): NO